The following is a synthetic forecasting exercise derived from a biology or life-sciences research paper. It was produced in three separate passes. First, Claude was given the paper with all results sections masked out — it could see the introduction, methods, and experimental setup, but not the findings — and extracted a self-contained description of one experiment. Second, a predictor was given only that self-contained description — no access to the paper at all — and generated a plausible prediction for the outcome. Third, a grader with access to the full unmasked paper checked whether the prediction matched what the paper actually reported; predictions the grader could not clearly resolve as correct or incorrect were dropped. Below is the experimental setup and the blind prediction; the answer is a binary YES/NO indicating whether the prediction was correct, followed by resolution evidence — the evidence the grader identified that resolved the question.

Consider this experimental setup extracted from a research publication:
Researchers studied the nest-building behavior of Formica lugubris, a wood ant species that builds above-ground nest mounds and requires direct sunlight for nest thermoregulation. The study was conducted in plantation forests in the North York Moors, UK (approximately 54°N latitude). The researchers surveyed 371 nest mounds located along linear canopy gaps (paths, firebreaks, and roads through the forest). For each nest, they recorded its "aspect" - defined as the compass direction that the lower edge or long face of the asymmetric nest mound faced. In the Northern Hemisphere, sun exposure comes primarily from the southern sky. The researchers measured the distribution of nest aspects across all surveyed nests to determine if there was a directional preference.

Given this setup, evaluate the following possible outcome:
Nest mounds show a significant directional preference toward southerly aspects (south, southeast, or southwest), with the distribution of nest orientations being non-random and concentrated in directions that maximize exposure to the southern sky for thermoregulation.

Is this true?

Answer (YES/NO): YES